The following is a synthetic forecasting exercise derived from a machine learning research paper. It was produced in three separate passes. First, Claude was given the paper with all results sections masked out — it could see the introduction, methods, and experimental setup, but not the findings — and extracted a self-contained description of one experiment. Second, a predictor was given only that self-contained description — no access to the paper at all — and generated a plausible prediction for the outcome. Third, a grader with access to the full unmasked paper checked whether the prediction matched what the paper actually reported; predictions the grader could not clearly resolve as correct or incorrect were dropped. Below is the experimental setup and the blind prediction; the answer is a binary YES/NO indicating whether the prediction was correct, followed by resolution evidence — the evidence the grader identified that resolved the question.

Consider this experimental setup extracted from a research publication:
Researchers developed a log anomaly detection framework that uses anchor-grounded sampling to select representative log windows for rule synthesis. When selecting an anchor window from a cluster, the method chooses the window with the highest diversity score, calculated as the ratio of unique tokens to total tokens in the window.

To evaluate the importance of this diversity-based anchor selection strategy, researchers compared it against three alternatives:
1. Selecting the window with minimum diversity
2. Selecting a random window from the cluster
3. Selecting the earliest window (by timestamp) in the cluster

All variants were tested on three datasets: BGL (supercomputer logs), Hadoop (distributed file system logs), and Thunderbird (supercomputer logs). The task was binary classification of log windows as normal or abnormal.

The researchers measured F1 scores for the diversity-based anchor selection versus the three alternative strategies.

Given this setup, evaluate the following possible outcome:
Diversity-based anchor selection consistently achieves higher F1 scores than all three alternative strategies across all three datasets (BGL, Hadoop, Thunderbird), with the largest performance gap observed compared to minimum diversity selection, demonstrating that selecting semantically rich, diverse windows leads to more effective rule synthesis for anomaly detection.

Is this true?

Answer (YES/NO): NO